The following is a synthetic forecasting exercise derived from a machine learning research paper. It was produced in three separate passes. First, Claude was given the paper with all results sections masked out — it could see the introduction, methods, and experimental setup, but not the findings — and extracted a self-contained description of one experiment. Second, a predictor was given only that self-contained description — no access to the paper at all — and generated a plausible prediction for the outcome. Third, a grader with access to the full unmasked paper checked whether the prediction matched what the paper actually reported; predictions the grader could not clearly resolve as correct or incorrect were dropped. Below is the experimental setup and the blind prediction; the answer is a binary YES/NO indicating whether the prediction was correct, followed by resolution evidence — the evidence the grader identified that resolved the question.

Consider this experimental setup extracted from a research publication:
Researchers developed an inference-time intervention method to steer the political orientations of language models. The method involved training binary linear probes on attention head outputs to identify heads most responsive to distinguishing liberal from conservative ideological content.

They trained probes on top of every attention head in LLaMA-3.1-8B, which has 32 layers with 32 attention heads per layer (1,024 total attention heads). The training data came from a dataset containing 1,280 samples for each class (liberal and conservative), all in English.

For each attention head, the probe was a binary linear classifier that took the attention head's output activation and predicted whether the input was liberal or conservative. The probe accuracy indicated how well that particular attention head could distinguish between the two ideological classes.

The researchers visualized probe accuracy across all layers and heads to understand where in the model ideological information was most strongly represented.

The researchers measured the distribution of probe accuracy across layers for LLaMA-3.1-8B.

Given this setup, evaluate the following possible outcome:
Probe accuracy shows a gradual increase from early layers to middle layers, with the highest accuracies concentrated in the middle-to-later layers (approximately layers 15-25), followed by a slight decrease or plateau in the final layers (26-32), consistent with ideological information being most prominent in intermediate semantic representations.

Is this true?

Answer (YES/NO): NO